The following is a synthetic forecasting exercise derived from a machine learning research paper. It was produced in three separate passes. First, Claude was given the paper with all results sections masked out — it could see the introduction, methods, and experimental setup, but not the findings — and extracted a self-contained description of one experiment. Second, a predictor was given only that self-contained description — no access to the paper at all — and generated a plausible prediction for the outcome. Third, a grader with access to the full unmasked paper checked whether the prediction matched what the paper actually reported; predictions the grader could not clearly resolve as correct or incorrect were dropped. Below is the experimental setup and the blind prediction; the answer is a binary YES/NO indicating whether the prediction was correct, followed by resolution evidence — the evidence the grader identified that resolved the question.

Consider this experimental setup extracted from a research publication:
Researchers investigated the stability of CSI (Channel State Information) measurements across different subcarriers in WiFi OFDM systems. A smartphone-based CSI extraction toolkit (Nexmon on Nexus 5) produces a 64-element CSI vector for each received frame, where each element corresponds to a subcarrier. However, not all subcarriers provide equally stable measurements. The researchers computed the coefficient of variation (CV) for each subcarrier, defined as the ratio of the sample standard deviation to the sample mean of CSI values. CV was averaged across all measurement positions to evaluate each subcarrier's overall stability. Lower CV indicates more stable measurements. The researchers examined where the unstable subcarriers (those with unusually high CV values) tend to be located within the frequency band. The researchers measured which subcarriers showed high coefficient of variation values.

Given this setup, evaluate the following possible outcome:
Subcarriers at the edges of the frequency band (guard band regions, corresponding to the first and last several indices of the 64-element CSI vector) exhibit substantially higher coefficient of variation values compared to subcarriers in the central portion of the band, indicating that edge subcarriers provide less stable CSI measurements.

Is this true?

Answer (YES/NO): NO